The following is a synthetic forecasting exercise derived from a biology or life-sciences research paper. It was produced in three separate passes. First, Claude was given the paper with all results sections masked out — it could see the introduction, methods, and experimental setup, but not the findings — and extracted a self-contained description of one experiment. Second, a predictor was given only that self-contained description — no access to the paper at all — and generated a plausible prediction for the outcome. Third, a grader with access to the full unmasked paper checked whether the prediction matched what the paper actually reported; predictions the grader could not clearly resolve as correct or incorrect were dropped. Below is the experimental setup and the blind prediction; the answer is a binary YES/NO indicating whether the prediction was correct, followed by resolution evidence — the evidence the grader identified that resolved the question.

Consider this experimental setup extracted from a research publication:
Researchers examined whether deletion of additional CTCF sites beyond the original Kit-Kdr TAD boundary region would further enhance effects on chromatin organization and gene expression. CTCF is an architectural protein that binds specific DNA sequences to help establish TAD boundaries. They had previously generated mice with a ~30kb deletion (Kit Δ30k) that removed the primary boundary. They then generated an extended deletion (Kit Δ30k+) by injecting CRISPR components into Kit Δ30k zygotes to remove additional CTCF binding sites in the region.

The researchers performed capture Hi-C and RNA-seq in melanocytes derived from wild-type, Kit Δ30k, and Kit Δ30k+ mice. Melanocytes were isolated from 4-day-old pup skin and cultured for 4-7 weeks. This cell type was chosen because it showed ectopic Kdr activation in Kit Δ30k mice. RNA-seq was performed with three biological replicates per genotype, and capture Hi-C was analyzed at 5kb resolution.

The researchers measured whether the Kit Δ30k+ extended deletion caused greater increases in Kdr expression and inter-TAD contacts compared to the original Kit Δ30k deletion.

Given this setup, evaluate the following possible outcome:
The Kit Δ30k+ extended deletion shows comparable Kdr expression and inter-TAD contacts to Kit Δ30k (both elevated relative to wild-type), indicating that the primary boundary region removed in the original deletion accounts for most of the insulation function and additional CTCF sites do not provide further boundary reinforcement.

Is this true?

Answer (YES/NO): YES